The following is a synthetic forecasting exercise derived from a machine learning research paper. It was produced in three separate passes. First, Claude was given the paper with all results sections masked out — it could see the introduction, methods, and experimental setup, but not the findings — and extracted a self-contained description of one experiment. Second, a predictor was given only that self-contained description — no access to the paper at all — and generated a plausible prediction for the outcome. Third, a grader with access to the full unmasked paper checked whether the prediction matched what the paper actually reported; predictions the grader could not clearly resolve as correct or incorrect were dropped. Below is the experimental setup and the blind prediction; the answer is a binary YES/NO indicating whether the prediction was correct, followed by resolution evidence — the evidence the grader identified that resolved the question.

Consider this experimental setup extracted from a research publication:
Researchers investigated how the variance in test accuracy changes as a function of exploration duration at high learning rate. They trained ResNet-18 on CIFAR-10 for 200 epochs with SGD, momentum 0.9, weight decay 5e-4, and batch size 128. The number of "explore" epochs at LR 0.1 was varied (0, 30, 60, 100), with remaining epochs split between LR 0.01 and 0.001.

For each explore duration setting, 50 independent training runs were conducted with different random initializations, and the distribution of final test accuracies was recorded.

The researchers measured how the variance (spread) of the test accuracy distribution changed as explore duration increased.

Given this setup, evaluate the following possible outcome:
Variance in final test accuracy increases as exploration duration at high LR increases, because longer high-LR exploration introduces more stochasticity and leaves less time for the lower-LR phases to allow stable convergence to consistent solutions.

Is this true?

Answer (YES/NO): NO